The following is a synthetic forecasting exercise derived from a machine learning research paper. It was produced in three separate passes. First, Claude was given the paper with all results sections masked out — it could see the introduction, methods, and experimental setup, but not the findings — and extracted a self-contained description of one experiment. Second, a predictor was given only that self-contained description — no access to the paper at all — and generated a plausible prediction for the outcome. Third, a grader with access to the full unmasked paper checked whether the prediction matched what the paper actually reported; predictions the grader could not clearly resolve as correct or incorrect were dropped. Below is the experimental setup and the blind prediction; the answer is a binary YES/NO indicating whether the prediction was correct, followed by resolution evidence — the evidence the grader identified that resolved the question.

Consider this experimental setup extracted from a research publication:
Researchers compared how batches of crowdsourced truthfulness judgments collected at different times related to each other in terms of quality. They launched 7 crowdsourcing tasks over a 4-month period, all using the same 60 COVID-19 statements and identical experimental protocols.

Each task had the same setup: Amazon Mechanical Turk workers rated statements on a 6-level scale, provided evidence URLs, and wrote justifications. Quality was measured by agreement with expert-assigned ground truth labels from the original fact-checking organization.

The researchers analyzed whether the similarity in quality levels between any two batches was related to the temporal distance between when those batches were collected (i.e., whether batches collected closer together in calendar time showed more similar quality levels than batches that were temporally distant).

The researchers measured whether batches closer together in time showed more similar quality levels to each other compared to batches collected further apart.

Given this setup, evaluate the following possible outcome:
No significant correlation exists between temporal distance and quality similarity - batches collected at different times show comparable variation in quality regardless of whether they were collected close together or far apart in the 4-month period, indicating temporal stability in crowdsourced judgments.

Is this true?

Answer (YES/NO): NO